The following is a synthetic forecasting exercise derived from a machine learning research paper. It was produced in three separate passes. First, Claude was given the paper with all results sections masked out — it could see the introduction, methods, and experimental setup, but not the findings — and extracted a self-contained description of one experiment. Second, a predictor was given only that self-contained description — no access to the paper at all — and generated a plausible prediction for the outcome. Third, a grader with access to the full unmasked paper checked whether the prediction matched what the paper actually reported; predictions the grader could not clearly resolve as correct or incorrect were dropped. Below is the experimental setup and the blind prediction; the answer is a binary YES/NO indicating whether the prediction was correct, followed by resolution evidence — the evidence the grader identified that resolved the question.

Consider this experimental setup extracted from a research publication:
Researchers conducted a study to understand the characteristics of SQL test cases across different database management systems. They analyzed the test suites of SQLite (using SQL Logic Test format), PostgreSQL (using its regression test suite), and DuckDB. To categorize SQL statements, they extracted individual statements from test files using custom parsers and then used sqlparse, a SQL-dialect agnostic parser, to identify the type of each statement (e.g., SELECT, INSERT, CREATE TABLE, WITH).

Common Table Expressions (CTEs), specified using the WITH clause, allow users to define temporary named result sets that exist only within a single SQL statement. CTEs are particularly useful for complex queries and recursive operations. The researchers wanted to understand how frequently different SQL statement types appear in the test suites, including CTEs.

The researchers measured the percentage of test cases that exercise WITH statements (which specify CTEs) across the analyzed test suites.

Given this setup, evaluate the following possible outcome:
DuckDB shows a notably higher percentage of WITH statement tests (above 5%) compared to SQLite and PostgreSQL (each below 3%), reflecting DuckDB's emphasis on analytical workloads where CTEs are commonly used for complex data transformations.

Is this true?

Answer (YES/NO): NO